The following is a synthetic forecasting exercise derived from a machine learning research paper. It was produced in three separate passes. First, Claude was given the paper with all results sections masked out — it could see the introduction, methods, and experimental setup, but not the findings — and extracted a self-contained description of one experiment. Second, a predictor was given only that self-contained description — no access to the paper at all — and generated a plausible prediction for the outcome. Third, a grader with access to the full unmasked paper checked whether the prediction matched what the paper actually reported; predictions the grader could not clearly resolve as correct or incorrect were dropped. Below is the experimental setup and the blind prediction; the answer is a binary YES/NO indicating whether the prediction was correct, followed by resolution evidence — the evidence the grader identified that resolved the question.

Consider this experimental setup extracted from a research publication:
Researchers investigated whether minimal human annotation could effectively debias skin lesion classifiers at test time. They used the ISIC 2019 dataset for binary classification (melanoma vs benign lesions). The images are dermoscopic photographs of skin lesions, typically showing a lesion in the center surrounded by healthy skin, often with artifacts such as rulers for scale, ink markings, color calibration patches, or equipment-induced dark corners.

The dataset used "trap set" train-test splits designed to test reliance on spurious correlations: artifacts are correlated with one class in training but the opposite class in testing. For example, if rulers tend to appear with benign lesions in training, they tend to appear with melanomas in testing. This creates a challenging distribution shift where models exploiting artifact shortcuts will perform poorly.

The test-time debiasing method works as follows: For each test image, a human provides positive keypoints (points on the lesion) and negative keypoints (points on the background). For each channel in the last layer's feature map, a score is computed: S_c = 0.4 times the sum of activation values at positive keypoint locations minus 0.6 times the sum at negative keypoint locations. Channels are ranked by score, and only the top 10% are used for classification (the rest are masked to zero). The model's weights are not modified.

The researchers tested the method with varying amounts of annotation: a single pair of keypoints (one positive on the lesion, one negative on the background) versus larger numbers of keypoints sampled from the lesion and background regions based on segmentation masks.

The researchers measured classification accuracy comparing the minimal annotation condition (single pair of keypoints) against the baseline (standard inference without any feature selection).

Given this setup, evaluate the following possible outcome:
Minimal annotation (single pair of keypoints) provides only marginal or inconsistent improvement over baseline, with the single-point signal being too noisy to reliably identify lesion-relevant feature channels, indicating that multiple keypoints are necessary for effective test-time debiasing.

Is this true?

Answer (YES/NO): NO